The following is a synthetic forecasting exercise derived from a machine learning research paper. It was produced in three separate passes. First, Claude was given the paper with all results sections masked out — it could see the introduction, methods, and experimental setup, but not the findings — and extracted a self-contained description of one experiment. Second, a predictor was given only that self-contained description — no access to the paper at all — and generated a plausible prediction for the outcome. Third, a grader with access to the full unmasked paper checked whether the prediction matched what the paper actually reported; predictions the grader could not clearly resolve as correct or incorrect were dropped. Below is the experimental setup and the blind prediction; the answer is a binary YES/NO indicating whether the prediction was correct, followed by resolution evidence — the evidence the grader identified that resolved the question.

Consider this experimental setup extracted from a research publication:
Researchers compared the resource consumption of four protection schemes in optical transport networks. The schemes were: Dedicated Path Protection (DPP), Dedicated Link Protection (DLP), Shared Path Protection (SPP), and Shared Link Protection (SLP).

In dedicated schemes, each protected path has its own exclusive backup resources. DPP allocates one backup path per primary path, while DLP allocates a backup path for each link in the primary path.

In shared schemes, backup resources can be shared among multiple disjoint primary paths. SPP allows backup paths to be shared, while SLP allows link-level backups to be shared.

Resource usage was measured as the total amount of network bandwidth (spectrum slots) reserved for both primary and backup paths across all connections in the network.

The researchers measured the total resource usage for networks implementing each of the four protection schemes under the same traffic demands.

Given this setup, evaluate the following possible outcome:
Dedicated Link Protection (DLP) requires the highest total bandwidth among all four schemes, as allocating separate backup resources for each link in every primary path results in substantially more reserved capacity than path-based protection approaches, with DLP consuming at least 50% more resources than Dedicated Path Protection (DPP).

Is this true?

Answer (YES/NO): NO